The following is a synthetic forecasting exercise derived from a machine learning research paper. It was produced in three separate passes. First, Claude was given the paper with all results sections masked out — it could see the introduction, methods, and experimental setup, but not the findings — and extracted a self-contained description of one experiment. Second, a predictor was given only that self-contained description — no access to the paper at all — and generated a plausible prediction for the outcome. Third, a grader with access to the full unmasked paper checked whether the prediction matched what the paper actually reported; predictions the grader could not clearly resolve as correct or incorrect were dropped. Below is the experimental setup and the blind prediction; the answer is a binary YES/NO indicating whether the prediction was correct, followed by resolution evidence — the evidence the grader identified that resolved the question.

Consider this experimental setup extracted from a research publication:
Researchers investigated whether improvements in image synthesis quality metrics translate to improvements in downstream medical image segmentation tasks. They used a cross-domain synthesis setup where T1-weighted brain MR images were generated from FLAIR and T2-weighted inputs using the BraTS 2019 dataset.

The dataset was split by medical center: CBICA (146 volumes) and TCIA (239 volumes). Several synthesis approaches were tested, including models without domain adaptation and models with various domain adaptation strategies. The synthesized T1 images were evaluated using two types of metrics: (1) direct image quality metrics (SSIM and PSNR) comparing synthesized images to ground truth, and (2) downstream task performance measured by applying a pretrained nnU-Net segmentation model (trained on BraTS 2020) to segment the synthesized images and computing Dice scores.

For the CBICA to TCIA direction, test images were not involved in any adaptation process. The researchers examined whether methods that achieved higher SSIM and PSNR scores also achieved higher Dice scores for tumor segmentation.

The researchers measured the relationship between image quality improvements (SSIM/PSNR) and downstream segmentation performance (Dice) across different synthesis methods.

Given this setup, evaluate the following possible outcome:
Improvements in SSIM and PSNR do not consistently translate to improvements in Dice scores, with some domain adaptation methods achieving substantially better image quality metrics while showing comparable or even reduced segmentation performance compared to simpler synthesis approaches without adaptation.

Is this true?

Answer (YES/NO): YES